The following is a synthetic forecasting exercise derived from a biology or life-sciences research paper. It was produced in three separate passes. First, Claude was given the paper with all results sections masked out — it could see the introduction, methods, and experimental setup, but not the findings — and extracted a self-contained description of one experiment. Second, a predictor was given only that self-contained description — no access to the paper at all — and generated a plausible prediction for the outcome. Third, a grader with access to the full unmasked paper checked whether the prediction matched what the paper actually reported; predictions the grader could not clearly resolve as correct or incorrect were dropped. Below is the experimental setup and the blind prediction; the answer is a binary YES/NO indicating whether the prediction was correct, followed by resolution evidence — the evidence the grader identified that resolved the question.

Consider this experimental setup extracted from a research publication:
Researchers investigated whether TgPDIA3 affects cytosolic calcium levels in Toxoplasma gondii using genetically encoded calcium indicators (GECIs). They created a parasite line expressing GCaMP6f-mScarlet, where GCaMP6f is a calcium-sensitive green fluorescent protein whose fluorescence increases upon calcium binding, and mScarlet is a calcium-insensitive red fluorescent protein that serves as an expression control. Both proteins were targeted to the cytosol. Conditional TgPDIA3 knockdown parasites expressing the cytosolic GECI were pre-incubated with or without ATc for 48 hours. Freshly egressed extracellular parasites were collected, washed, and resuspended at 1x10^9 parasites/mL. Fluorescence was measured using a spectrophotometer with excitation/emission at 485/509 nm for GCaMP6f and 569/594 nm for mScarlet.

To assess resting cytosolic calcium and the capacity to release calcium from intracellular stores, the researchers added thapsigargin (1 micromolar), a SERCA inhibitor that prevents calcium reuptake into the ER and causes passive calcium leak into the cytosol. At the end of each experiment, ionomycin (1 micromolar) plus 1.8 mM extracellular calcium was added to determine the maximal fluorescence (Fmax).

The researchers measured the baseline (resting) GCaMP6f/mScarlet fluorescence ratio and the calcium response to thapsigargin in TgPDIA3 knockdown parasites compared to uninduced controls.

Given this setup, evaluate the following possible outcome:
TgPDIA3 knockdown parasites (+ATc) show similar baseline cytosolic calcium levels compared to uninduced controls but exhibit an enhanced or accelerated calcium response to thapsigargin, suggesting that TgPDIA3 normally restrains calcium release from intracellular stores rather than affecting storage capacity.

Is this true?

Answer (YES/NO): NO